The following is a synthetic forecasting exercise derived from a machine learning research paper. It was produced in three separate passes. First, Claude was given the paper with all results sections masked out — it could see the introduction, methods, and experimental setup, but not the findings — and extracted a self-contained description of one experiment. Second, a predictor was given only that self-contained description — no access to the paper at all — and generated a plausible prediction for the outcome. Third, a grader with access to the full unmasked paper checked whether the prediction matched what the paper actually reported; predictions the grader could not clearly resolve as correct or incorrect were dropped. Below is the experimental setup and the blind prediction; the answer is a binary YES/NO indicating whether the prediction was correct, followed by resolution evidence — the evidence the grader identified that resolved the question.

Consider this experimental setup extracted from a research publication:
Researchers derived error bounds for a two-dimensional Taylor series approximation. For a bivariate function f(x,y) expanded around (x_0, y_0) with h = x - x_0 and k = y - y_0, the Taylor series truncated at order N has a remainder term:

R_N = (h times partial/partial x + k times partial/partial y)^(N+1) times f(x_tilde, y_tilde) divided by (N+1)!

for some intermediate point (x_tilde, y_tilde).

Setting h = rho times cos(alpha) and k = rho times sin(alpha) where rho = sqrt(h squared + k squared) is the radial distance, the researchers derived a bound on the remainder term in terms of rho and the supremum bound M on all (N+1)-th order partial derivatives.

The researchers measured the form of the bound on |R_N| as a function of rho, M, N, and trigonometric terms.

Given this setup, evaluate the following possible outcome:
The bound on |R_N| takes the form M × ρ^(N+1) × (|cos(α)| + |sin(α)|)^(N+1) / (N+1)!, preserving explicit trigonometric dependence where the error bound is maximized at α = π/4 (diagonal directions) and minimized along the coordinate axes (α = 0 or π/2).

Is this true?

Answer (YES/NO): YES